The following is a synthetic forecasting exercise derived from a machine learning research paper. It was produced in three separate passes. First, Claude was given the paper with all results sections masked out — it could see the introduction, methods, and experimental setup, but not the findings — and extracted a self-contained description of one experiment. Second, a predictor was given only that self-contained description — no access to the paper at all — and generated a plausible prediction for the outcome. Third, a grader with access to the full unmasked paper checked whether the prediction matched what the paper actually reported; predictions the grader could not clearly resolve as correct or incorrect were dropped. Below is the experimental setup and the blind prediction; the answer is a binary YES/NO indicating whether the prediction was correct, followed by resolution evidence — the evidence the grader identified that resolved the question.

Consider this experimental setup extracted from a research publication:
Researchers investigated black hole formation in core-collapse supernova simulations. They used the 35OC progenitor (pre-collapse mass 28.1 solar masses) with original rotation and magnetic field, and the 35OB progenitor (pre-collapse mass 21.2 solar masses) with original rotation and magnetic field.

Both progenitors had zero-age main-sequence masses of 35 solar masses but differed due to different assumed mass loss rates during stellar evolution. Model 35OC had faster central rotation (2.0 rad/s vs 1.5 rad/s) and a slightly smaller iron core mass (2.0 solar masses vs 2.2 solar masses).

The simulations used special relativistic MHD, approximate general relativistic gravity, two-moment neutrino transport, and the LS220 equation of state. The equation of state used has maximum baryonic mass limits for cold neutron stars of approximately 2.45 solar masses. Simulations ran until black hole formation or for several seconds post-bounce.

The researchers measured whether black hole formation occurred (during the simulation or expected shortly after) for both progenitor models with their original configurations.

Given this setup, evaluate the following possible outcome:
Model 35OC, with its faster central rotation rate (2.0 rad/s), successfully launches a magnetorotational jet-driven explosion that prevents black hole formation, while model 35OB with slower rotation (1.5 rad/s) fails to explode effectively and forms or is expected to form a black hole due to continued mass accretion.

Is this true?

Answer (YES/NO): NO